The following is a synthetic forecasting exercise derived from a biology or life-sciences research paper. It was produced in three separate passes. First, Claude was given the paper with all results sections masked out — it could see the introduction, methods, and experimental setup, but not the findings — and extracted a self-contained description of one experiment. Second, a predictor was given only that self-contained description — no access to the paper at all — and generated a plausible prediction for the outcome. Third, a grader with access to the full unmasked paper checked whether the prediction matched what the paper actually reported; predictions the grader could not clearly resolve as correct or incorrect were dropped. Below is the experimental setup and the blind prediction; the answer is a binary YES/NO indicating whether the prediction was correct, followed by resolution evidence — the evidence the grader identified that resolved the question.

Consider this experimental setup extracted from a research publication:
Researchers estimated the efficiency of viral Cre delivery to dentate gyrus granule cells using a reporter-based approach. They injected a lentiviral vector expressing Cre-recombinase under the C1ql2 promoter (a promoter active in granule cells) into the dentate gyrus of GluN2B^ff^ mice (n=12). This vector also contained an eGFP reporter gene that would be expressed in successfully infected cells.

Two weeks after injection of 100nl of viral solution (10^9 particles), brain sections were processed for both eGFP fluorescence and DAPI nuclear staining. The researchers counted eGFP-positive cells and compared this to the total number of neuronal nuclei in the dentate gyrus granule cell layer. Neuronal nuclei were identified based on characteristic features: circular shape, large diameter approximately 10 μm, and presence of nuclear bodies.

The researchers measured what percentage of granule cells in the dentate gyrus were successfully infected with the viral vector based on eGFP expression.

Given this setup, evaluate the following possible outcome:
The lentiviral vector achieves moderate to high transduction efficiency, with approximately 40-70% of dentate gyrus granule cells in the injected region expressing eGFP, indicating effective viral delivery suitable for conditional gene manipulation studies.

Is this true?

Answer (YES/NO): NO